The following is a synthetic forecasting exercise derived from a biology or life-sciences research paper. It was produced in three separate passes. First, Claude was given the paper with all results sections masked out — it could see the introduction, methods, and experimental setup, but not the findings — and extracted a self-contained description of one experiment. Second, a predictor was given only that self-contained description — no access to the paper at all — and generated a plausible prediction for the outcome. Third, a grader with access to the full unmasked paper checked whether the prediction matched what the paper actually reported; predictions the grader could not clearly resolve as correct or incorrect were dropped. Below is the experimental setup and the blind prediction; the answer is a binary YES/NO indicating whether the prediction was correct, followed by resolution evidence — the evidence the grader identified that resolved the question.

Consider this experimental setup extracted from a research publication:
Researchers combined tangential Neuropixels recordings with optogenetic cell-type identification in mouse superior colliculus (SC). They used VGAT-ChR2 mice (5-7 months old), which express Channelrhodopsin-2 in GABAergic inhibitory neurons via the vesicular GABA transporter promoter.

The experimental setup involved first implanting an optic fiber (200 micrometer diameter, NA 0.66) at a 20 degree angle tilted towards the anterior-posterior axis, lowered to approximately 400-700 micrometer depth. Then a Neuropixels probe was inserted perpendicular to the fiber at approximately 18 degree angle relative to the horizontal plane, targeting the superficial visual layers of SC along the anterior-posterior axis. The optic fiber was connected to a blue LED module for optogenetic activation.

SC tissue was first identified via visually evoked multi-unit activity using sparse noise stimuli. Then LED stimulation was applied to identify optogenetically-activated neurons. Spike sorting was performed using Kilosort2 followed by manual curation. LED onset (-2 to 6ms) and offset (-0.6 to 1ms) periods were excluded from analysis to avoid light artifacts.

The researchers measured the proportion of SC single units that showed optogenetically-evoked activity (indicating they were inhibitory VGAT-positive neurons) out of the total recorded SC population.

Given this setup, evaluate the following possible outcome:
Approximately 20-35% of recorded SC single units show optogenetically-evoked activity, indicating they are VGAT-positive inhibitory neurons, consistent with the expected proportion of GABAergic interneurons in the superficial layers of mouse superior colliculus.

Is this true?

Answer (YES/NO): NO